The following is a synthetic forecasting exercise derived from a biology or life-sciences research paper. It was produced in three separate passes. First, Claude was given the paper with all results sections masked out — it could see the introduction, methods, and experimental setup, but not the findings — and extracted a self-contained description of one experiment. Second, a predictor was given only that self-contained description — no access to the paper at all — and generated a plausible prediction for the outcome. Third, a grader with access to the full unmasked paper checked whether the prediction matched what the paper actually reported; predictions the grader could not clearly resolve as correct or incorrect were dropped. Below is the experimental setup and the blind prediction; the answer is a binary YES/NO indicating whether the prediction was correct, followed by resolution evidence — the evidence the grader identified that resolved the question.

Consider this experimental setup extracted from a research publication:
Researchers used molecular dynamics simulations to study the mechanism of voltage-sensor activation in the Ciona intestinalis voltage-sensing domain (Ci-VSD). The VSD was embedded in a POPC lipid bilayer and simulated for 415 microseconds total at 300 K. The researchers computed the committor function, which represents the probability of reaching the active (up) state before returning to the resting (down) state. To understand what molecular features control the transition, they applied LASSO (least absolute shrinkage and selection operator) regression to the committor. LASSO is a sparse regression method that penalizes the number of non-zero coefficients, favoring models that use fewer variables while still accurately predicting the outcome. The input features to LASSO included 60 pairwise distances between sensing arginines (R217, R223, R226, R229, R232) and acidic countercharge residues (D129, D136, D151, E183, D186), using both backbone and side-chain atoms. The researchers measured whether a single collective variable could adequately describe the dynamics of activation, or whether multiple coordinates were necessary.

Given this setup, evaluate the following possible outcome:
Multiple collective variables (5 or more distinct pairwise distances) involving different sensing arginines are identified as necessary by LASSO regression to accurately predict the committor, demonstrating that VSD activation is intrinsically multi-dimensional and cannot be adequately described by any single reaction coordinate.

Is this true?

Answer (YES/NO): YES